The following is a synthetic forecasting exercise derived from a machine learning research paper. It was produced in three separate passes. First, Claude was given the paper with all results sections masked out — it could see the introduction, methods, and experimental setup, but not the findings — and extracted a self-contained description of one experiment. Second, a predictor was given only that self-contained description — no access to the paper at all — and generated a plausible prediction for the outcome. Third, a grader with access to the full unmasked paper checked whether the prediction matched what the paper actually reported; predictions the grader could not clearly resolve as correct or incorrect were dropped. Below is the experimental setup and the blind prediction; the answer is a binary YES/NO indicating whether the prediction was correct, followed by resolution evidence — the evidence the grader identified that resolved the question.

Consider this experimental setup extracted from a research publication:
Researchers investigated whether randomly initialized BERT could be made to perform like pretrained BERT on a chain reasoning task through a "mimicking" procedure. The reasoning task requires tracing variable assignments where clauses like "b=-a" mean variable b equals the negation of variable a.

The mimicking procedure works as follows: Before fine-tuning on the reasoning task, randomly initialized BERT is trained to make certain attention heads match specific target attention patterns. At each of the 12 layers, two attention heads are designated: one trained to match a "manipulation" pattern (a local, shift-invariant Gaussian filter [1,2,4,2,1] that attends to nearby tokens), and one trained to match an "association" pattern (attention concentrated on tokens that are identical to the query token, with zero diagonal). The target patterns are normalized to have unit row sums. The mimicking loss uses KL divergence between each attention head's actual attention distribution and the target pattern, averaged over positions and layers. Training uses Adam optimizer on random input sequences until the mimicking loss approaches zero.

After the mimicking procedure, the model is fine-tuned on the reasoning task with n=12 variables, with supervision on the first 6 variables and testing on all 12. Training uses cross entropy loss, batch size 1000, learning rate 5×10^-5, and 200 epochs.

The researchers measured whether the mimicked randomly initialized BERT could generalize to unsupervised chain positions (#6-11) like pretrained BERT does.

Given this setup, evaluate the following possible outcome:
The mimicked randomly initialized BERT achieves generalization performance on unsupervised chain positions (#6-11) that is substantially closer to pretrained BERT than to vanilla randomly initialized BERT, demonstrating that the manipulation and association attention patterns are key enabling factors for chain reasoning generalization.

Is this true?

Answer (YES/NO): YES